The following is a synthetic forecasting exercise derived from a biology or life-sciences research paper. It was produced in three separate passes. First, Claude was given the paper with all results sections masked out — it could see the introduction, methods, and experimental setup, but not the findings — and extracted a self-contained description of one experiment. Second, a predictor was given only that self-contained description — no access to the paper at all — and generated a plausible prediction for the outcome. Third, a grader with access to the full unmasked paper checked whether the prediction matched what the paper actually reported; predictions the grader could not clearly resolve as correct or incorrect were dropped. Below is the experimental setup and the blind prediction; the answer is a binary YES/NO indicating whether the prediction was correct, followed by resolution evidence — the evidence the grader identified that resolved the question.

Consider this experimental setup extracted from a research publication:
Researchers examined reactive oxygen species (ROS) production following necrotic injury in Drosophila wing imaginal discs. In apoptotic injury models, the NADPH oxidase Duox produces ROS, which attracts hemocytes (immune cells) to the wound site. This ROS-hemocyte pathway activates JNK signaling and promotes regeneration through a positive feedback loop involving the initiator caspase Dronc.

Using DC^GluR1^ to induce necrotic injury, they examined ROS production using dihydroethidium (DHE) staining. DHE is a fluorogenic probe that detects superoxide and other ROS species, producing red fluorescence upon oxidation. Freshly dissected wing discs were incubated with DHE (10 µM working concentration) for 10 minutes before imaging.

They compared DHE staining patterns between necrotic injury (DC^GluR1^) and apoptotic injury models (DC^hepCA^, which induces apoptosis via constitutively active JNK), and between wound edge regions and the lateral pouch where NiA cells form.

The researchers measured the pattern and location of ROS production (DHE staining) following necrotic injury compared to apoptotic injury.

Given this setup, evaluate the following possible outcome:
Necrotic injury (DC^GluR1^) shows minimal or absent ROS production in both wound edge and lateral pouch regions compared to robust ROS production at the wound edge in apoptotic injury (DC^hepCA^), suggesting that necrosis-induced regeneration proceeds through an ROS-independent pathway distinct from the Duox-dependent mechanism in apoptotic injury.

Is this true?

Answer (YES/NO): NO